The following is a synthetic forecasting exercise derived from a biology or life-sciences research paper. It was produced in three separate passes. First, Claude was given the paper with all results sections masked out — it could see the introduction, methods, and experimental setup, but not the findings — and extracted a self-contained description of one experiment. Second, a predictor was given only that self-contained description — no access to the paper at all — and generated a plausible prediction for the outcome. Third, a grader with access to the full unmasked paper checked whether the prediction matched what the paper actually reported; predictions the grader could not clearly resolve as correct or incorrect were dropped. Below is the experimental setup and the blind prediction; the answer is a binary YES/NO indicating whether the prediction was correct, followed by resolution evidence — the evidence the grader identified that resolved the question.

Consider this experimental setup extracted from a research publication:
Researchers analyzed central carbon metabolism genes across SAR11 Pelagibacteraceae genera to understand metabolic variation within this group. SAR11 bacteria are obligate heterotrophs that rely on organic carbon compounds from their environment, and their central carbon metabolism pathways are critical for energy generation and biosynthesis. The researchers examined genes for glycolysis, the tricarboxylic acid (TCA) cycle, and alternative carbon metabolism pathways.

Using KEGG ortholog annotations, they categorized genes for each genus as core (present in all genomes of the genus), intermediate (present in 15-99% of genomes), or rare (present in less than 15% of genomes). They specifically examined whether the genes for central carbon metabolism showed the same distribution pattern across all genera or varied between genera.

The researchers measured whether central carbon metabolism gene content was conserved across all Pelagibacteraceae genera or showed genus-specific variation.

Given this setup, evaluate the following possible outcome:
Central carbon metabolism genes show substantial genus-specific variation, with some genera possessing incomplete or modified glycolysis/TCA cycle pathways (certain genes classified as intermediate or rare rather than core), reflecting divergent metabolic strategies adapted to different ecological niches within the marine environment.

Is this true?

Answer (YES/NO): NO